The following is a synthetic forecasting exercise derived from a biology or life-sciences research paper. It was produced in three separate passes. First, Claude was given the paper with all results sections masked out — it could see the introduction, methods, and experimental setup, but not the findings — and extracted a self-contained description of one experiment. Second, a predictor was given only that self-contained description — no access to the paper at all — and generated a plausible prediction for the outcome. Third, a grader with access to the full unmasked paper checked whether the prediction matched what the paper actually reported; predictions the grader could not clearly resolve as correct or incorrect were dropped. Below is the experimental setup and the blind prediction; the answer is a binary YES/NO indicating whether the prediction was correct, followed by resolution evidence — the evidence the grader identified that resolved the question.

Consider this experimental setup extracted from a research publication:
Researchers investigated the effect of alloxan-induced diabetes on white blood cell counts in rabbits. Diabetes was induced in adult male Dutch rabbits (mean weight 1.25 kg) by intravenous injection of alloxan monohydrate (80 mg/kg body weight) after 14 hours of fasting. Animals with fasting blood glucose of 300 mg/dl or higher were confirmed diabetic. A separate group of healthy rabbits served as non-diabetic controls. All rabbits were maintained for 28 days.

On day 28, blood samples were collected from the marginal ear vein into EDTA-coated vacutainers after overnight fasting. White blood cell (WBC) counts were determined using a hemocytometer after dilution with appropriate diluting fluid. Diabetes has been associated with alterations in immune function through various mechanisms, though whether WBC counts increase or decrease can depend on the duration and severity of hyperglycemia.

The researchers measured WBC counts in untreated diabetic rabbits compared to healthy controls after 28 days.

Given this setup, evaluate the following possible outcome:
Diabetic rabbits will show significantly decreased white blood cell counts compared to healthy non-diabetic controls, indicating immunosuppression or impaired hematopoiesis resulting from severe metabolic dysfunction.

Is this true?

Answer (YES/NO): YES